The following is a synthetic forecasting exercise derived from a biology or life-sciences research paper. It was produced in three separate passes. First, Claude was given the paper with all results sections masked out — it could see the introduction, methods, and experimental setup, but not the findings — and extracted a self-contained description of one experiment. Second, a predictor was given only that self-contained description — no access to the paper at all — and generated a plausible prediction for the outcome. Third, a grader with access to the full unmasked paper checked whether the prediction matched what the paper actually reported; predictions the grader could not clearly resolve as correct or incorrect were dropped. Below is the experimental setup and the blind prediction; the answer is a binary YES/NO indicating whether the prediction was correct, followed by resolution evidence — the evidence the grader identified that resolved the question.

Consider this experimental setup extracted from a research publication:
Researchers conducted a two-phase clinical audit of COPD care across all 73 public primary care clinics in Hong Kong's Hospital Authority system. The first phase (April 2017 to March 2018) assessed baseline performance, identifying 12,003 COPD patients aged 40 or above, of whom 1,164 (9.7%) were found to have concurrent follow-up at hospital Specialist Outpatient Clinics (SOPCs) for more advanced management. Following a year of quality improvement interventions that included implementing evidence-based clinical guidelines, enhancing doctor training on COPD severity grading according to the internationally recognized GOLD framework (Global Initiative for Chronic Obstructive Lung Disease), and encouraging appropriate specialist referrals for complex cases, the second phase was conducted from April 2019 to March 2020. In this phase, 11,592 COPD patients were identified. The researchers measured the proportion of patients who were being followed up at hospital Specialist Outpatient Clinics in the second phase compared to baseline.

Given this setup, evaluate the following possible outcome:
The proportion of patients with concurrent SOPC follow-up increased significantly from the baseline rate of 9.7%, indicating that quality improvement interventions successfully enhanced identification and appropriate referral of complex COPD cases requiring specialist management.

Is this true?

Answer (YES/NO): NO